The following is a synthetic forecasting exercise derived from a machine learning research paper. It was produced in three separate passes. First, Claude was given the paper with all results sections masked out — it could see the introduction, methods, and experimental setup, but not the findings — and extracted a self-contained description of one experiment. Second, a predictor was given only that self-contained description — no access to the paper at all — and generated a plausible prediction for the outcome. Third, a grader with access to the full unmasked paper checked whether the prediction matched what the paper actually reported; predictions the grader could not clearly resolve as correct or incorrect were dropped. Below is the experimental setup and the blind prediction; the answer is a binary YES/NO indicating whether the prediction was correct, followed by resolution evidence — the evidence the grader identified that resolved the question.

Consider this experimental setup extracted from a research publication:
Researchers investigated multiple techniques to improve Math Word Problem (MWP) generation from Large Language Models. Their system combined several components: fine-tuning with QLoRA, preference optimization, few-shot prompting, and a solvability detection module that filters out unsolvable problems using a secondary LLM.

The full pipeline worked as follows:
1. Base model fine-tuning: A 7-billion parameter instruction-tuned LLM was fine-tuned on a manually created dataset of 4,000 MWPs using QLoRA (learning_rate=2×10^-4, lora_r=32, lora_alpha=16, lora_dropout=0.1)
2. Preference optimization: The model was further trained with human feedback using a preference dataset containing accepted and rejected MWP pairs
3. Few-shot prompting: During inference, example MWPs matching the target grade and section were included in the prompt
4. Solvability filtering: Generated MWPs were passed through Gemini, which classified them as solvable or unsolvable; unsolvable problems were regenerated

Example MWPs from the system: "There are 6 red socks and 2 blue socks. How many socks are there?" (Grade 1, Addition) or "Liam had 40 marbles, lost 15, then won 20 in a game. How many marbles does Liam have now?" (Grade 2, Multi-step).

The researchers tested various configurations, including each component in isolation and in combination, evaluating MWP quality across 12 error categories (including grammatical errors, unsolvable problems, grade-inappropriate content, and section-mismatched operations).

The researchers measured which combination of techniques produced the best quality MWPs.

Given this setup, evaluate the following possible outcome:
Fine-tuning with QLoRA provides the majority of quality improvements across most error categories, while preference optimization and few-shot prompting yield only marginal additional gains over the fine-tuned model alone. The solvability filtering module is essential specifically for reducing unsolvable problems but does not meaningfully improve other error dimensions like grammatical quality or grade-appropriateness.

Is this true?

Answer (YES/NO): NO